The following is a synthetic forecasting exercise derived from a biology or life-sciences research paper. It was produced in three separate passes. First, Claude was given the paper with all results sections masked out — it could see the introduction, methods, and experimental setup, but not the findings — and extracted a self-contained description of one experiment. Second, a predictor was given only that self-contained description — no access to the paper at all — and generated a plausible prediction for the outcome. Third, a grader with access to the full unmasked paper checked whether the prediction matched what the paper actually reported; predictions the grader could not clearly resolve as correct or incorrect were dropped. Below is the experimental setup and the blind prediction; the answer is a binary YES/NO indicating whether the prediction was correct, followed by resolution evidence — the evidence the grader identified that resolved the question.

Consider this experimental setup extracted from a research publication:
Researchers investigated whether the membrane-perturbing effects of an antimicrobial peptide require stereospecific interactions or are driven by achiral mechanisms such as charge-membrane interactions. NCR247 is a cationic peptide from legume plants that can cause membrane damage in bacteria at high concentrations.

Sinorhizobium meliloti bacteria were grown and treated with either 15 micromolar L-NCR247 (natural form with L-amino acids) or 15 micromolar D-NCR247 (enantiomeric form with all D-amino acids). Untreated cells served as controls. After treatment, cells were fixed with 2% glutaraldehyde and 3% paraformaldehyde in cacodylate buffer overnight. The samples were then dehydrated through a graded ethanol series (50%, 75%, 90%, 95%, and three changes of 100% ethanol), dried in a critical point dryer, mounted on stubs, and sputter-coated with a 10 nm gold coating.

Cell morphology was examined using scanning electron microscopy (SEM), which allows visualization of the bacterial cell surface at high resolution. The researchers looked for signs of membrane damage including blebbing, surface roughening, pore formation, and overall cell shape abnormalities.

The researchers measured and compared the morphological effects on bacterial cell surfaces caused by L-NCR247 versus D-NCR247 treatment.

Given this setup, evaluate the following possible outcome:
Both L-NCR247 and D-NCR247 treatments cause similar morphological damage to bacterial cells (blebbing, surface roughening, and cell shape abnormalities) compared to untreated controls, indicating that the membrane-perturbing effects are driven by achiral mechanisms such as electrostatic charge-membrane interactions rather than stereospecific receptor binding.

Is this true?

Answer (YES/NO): YES